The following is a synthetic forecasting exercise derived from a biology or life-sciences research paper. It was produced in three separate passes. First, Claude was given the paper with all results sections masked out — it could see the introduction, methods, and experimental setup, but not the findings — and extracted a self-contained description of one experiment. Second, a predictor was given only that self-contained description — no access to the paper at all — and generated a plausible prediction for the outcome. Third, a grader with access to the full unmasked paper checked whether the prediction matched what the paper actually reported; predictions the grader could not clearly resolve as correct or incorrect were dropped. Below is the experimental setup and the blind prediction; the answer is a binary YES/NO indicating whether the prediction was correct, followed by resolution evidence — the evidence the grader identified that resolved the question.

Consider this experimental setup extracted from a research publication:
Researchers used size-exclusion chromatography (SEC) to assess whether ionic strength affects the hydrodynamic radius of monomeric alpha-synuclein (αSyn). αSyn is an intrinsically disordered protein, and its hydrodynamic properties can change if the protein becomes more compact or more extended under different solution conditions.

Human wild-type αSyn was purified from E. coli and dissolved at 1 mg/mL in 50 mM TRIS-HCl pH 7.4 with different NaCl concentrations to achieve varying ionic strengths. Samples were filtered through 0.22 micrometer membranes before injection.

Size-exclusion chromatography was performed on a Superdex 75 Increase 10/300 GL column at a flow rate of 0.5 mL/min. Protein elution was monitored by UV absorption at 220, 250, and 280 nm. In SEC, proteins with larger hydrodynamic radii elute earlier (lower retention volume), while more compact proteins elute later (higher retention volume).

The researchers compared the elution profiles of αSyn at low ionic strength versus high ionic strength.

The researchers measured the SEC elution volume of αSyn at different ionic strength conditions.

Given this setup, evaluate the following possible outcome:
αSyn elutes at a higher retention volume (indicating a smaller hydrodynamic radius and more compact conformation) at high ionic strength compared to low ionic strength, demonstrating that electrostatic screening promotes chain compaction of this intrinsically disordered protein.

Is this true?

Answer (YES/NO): YES